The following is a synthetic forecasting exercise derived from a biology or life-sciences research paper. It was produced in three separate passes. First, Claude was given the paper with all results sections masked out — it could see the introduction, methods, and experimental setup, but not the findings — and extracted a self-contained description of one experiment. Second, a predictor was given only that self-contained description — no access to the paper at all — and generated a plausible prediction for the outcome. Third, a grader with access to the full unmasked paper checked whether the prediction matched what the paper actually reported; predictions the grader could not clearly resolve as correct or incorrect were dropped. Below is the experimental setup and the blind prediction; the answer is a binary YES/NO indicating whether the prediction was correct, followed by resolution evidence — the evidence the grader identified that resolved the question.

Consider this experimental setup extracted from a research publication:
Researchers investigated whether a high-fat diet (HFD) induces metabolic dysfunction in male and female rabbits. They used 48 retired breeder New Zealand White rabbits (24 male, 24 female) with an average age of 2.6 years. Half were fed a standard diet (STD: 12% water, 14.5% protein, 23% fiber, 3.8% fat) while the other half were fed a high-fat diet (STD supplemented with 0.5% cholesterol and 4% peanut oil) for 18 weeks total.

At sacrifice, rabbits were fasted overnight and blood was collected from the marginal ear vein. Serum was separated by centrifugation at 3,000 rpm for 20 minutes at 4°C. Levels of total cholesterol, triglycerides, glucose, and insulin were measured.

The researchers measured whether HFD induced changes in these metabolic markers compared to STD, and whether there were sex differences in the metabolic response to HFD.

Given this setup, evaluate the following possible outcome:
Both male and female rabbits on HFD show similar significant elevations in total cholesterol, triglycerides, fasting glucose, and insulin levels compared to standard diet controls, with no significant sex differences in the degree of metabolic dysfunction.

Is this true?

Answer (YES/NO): NO